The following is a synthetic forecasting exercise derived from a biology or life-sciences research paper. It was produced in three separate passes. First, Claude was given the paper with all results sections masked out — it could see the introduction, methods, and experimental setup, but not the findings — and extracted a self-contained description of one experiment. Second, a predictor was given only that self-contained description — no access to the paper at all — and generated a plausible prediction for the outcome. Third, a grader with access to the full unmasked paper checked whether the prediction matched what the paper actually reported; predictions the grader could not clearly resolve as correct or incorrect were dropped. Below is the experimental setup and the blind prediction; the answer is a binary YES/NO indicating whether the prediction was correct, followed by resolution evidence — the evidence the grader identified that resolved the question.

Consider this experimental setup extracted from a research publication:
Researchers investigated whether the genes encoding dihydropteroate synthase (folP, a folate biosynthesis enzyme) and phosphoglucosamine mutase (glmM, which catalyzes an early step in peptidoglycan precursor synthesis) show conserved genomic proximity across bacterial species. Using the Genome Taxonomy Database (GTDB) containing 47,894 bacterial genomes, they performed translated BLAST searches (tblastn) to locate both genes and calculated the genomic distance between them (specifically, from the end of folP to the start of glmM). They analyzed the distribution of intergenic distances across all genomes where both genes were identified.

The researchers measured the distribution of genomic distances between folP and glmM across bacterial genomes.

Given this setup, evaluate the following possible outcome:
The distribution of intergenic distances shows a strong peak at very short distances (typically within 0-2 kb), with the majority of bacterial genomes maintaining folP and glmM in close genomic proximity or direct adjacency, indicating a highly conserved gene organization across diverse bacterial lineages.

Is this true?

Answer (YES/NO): NO